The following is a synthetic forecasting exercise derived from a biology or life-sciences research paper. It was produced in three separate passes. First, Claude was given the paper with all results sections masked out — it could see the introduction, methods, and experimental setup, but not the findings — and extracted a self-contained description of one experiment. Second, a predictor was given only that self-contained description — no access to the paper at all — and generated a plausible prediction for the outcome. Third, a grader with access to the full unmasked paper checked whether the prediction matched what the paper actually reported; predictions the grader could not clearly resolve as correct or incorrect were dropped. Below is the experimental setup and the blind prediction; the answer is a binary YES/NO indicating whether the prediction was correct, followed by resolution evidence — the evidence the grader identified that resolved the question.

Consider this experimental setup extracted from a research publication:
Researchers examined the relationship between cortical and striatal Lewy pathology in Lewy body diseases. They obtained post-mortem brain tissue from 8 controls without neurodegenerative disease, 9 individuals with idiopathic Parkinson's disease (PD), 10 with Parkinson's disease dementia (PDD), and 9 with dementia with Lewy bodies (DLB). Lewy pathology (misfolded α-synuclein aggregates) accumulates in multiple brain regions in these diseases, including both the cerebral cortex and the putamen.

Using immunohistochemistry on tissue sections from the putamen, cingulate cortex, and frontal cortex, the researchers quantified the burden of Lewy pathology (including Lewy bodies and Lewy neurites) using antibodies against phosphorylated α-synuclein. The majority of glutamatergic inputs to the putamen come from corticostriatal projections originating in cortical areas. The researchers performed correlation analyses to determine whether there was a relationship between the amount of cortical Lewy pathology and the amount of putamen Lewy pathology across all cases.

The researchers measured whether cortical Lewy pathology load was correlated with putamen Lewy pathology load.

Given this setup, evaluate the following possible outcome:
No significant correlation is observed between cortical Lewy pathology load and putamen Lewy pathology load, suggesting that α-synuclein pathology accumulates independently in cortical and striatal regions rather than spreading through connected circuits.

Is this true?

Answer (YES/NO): NO